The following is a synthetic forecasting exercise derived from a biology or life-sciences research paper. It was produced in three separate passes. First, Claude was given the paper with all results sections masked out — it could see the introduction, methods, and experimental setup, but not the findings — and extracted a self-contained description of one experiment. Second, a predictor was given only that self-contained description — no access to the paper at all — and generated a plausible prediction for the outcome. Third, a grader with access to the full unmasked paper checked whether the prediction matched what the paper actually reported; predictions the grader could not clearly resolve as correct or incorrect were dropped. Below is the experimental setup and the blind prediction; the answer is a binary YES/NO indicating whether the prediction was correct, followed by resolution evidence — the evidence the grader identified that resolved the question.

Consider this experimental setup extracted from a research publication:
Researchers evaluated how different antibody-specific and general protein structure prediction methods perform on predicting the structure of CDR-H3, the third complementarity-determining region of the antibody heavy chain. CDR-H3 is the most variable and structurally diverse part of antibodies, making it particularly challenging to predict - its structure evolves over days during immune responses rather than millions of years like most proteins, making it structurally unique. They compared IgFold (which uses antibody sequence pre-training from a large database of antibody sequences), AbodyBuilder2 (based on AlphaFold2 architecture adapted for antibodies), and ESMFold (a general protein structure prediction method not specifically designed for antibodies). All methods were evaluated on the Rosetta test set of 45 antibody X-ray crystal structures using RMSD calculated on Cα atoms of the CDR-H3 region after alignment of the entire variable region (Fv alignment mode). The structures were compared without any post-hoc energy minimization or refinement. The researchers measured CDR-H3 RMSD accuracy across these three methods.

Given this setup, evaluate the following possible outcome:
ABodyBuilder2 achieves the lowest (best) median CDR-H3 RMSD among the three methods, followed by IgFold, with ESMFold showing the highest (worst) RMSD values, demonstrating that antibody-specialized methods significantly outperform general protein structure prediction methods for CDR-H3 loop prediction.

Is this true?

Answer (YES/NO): NO